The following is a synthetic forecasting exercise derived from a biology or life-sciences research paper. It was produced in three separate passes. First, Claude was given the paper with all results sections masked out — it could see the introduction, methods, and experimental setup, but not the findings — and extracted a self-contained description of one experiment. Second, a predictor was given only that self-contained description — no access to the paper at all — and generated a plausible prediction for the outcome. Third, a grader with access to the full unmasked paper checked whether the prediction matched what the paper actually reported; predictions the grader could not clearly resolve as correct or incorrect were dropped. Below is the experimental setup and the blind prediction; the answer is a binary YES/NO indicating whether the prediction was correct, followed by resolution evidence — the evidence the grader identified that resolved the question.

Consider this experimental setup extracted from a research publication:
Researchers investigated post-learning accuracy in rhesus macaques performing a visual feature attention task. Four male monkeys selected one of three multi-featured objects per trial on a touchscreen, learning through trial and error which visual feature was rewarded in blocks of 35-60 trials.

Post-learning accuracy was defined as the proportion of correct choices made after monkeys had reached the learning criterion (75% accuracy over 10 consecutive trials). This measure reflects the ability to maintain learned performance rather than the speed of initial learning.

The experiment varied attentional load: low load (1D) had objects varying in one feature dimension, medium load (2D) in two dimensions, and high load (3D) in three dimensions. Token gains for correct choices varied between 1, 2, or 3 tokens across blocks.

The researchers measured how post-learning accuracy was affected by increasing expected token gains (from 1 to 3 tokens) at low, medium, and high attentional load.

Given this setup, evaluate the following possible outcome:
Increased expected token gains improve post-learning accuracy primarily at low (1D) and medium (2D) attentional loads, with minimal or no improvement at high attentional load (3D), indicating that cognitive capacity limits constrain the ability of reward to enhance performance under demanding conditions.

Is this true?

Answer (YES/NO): YES